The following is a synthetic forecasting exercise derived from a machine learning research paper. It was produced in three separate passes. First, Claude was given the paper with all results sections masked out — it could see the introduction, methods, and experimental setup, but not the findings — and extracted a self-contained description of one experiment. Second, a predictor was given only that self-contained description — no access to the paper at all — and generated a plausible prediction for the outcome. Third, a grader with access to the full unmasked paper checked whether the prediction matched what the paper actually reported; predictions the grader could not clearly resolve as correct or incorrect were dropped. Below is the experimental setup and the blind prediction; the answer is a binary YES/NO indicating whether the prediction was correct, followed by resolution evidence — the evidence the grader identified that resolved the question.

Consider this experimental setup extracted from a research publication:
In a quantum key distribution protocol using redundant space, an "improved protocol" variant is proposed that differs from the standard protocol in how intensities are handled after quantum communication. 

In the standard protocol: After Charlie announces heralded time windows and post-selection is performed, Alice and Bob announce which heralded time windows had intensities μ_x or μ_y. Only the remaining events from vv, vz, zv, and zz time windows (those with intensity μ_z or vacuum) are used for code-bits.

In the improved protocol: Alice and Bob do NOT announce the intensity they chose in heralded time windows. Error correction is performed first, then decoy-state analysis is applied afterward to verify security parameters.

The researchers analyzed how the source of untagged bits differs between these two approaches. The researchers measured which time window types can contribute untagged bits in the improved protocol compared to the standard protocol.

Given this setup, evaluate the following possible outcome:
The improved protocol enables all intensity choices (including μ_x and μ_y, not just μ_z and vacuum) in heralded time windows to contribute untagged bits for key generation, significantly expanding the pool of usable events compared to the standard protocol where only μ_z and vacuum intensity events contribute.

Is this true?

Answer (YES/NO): YES